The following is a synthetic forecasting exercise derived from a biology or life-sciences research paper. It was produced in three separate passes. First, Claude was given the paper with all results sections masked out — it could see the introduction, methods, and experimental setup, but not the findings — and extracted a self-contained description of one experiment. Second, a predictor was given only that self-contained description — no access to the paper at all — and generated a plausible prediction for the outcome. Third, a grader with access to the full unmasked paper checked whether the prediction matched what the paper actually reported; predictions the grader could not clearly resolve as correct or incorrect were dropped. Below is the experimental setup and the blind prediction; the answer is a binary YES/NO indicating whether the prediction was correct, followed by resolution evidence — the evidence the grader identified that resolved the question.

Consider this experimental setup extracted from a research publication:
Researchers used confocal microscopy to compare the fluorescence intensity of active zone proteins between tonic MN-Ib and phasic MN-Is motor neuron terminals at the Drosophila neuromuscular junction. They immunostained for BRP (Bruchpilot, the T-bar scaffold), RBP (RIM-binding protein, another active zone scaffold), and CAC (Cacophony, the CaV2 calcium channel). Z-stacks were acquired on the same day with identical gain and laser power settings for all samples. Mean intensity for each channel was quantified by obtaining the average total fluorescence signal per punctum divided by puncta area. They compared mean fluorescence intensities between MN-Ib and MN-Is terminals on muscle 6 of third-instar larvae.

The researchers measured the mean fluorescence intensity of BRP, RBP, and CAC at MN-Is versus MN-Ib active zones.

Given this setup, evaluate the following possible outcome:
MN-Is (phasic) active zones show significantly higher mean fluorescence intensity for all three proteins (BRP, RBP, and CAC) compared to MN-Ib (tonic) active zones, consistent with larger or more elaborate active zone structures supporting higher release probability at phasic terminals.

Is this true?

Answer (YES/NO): NO